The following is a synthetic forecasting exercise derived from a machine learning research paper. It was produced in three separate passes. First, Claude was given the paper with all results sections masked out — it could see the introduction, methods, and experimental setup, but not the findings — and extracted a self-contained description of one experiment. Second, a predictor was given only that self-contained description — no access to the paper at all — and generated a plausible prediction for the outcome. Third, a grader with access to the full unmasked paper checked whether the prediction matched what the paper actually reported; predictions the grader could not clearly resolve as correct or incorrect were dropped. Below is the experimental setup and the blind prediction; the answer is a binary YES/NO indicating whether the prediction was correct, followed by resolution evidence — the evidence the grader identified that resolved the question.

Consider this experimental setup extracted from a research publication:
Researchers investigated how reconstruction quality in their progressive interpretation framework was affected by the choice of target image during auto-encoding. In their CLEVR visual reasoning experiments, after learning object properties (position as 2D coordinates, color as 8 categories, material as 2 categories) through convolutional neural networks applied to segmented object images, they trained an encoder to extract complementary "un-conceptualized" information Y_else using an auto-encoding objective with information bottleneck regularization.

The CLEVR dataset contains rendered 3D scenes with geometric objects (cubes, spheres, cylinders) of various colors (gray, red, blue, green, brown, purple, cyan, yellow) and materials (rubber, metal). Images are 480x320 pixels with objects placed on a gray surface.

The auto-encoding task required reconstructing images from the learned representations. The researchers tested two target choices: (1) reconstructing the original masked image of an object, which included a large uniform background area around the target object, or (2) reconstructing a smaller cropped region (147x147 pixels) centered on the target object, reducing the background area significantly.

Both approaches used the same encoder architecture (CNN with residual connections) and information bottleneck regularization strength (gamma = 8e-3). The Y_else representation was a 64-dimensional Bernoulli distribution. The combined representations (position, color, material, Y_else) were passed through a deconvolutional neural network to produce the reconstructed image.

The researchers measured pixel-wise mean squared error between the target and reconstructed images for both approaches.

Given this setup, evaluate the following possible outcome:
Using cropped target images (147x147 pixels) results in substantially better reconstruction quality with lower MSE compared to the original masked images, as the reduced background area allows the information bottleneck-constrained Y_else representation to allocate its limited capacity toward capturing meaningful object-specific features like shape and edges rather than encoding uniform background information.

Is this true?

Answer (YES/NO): YES